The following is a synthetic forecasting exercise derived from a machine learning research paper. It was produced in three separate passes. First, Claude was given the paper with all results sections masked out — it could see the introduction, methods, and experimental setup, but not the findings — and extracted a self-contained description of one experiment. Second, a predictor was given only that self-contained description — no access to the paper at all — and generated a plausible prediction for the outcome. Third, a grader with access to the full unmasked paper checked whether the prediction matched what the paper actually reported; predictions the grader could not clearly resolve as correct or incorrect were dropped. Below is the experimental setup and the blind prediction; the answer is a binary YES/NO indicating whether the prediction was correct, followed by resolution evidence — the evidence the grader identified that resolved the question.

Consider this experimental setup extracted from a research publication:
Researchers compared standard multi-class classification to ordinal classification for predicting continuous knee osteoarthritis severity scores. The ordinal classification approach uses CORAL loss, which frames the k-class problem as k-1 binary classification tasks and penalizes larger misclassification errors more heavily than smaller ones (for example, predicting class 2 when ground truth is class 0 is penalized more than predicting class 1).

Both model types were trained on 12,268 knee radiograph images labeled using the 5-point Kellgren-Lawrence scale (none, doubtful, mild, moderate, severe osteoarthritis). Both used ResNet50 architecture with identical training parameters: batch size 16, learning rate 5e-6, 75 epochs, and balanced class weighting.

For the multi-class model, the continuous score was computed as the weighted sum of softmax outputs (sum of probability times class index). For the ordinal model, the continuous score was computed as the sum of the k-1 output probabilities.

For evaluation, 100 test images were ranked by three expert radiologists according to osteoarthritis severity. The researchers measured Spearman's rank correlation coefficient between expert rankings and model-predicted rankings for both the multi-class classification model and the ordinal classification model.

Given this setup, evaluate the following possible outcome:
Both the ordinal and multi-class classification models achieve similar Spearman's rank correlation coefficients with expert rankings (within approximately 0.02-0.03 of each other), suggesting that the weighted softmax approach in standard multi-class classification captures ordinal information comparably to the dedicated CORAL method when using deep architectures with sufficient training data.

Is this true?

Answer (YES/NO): YES